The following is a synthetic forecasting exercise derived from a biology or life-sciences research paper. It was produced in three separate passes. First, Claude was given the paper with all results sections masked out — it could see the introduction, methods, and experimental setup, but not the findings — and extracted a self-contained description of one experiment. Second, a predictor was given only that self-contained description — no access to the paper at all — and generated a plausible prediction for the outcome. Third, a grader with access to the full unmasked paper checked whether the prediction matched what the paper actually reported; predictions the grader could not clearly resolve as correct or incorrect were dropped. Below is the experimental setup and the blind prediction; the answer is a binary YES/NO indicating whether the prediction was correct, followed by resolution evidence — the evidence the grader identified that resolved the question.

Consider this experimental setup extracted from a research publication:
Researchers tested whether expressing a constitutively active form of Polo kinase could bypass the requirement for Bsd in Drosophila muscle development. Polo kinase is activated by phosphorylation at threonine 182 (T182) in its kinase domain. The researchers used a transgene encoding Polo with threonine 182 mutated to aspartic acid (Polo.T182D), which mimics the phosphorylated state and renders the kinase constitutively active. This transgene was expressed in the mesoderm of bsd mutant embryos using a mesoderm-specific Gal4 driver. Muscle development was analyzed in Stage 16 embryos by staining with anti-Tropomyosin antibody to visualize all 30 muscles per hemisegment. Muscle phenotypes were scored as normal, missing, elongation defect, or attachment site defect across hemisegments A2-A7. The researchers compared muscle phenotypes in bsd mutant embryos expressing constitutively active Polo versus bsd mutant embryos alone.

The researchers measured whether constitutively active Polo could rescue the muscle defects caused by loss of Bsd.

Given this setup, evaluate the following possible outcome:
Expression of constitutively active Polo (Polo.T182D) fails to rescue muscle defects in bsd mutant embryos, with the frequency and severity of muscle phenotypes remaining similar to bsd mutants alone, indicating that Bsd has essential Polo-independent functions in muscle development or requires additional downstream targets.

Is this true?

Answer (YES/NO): NO